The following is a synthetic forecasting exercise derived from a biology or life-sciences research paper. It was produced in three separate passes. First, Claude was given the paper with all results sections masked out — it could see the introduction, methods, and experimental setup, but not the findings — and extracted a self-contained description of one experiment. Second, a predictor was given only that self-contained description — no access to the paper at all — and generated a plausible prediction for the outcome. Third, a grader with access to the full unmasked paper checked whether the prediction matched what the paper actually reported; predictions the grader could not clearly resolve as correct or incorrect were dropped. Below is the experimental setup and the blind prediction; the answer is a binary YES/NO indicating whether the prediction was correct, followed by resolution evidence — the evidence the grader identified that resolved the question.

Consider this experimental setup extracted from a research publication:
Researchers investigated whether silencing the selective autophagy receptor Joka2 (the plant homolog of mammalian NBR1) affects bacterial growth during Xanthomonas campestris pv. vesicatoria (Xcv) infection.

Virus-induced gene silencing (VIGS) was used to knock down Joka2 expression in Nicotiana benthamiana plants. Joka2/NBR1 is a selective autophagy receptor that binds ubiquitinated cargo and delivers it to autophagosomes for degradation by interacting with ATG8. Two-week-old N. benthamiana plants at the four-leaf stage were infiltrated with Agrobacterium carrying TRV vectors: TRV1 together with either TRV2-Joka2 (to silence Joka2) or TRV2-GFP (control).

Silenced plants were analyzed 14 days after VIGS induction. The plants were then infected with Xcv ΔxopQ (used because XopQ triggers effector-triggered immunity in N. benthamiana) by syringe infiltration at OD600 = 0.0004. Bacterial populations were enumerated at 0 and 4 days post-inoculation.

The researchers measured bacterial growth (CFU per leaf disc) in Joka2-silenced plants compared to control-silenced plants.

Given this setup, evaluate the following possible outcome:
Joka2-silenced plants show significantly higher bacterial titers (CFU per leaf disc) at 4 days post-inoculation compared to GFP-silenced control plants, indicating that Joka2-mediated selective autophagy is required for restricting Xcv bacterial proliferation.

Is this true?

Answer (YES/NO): YES